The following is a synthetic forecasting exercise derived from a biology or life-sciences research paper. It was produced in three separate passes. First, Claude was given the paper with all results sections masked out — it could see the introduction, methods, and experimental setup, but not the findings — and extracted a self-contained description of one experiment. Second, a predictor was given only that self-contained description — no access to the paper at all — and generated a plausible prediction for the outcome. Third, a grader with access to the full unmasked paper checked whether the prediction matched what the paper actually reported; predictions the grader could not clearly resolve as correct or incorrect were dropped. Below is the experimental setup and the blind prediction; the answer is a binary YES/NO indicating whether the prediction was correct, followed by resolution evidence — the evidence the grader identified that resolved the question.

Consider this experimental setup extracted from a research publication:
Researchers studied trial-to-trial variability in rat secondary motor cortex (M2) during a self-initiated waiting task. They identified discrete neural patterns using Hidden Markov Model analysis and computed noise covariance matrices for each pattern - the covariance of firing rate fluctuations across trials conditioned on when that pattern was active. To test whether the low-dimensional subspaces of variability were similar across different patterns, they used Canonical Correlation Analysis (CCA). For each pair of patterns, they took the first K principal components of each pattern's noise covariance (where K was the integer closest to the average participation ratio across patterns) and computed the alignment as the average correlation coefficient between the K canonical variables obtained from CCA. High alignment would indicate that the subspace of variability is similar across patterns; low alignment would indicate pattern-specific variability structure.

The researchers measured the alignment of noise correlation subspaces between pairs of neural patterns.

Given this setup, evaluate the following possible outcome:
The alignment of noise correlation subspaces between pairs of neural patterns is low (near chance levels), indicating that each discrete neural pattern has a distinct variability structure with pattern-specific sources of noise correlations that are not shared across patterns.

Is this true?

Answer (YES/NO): NO